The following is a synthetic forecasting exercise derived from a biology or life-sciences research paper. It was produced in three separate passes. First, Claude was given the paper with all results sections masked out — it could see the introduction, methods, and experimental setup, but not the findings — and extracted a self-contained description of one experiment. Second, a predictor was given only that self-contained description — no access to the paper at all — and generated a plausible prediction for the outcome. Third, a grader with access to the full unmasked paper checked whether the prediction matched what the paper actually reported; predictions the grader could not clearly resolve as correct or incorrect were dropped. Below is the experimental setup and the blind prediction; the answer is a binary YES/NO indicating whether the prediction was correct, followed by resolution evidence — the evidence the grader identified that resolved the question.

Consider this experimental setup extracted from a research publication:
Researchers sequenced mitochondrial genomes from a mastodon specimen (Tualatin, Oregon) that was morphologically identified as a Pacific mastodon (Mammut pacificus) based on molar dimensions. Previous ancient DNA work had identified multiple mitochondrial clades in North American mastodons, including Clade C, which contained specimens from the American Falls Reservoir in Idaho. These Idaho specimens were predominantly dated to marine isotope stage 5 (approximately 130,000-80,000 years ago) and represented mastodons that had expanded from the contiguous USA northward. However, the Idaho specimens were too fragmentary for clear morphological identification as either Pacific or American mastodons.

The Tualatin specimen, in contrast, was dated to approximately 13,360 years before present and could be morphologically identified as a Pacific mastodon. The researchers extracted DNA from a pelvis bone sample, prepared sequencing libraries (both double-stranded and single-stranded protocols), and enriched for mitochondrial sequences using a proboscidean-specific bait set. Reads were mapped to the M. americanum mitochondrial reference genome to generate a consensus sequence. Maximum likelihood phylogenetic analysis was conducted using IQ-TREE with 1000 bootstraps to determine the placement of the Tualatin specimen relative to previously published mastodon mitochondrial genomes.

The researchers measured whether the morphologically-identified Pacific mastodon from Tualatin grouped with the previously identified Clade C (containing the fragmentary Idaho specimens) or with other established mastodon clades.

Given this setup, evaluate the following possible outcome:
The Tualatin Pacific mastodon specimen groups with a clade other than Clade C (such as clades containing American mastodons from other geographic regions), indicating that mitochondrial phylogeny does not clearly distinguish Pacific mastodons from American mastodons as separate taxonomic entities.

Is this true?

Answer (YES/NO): NO